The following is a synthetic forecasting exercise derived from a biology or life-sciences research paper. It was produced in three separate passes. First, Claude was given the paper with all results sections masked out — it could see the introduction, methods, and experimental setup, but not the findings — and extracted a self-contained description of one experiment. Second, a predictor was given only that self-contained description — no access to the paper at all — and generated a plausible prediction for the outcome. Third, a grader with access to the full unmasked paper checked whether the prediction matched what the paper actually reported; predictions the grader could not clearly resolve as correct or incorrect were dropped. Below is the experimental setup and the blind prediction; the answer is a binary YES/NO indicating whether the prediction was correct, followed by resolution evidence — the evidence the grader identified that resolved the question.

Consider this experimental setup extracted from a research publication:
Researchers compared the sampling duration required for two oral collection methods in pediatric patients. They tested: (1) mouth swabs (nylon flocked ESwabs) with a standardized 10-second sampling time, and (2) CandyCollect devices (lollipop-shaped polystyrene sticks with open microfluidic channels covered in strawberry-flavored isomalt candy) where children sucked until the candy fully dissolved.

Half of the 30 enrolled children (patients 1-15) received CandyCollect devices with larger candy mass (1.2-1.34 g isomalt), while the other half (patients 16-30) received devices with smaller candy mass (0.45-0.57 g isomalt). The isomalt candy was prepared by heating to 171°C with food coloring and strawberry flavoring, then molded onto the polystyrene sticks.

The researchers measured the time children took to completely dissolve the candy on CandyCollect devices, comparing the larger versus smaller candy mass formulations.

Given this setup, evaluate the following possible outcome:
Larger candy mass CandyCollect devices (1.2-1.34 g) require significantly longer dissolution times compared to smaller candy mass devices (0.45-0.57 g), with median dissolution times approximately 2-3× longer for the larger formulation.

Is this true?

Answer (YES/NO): YES